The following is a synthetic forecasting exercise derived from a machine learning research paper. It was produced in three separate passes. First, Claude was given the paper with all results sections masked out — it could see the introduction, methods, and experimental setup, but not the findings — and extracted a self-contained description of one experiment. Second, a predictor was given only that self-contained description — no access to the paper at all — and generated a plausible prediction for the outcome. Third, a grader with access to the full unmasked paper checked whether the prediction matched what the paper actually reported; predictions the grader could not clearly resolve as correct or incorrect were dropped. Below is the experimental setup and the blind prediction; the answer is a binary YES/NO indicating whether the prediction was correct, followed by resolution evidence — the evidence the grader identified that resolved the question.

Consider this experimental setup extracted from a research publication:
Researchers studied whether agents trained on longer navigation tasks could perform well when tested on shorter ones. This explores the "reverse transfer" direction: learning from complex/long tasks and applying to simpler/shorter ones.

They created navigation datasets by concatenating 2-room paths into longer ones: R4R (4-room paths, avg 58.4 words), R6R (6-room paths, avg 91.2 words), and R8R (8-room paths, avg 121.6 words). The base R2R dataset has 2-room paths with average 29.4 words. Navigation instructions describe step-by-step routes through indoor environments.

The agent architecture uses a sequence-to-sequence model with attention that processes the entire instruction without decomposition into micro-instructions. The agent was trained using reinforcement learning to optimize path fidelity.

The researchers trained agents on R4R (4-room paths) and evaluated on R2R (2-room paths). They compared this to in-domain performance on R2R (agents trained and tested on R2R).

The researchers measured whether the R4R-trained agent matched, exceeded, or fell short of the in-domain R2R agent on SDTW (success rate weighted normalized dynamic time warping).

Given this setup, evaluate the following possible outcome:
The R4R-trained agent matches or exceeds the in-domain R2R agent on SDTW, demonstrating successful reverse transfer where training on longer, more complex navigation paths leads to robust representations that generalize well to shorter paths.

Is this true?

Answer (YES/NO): NO